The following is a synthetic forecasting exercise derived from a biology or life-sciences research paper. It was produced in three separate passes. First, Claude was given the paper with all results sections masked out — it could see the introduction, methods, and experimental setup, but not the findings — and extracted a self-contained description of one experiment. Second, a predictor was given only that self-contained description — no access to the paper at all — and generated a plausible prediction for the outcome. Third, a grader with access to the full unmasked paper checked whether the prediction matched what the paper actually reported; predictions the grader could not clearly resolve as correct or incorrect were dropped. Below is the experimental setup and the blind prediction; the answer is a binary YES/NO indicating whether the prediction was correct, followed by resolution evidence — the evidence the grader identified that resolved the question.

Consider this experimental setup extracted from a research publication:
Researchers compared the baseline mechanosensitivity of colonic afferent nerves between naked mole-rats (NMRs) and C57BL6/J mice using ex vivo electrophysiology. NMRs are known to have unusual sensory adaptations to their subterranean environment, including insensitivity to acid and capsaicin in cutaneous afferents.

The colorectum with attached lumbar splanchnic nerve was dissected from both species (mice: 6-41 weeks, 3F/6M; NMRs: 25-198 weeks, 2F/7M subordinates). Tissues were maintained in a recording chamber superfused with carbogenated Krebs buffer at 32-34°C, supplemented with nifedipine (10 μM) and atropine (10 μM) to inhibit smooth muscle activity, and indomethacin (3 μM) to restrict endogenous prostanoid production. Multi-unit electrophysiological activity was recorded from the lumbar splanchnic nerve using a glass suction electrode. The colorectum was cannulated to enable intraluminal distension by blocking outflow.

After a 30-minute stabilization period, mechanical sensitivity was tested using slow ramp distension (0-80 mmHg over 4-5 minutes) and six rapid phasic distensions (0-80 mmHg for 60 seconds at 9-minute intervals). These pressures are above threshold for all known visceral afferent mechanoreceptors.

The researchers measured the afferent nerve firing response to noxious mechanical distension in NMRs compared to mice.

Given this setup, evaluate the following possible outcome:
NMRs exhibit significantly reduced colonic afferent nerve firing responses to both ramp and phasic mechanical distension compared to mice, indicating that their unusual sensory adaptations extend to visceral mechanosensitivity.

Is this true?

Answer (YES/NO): NO